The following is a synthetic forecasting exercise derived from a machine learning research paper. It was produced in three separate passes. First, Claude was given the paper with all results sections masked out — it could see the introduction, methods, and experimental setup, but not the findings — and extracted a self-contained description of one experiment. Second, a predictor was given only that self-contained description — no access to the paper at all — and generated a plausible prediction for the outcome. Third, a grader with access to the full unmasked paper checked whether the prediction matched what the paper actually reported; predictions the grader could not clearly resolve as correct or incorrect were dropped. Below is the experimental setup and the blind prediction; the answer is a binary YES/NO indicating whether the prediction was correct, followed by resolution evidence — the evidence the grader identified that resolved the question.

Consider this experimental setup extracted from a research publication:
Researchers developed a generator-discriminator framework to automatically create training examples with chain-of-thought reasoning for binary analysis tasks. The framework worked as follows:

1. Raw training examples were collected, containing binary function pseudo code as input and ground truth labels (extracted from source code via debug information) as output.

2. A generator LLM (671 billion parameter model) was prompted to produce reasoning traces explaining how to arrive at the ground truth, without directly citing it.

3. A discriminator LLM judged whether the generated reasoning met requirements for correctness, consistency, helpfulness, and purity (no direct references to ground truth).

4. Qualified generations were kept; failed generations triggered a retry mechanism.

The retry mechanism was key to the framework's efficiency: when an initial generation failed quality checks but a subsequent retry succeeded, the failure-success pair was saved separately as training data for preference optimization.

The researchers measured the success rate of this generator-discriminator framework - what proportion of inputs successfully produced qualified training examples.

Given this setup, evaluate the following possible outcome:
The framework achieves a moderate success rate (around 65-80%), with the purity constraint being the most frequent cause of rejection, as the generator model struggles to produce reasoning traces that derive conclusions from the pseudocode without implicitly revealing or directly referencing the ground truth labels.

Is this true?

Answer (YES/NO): NO